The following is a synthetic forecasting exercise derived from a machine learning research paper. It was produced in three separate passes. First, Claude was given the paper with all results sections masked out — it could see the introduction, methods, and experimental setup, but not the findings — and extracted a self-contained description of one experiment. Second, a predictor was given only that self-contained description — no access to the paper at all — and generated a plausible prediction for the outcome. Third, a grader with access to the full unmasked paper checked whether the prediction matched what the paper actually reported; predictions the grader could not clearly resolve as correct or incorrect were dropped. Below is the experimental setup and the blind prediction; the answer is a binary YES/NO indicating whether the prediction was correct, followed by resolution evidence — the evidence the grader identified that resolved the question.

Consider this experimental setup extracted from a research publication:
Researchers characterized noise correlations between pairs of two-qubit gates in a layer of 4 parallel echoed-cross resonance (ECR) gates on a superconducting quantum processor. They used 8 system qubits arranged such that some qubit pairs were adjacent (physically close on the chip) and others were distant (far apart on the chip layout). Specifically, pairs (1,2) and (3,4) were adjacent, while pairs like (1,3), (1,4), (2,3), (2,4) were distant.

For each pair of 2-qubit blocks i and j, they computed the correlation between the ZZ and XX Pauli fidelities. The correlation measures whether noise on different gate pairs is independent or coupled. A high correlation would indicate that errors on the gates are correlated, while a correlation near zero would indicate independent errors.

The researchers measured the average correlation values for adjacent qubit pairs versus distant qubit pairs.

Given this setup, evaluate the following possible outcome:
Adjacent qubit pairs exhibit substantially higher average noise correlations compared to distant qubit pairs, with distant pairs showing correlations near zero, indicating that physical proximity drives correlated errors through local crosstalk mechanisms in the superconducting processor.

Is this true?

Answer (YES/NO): YES